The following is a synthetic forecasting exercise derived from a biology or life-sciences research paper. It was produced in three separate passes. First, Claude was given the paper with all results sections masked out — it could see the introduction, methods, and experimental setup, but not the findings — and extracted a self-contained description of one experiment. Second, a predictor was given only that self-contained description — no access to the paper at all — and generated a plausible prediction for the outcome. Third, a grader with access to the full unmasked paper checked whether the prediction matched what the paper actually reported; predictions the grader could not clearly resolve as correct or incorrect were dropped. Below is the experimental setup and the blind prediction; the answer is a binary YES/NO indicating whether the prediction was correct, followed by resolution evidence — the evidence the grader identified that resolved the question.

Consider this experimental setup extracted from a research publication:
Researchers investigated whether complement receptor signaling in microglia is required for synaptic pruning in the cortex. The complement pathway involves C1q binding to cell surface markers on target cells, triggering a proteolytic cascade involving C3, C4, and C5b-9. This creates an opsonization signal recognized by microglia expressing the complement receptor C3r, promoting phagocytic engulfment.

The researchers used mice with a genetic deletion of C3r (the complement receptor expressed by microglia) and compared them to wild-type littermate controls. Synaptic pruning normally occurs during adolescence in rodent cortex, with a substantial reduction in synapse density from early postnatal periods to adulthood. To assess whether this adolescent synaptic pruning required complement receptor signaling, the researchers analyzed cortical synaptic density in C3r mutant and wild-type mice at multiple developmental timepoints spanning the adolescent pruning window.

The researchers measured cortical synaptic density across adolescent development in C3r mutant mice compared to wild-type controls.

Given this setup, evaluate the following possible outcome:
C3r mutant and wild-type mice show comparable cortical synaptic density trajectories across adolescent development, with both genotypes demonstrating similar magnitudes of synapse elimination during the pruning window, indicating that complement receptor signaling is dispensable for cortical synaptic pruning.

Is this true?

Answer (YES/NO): YES